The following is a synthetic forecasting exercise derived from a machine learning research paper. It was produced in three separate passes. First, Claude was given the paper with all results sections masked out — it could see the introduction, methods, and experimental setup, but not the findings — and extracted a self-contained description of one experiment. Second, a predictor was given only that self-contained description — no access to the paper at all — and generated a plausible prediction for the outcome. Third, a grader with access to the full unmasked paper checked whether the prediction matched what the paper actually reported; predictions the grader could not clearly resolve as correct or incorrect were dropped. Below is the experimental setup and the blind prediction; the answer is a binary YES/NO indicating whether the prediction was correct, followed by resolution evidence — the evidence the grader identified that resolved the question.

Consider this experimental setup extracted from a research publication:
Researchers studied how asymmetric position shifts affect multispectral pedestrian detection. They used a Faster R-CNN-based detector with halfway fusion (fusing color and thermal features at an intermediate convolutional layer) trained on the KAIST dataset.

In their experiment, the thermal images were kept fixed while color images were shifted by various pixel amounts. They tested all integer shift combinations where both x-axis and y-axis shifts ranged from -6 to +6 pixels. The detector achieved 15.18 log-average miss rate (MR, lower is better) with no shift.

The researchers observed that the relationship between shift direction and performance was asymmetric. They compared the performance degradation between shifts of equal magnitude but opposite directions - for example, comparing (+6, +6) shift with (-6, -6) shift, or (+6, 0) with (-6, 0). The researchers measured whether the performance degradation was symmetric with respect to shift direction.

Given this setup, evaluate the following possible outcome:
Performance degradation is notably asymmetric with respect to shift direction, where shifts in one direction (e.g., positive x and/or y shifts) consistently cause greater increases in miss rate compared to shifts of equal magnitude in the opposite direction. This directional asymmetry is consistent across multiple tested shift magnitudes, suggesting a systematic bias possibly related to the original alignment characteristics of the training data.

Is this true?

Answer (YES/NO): YES